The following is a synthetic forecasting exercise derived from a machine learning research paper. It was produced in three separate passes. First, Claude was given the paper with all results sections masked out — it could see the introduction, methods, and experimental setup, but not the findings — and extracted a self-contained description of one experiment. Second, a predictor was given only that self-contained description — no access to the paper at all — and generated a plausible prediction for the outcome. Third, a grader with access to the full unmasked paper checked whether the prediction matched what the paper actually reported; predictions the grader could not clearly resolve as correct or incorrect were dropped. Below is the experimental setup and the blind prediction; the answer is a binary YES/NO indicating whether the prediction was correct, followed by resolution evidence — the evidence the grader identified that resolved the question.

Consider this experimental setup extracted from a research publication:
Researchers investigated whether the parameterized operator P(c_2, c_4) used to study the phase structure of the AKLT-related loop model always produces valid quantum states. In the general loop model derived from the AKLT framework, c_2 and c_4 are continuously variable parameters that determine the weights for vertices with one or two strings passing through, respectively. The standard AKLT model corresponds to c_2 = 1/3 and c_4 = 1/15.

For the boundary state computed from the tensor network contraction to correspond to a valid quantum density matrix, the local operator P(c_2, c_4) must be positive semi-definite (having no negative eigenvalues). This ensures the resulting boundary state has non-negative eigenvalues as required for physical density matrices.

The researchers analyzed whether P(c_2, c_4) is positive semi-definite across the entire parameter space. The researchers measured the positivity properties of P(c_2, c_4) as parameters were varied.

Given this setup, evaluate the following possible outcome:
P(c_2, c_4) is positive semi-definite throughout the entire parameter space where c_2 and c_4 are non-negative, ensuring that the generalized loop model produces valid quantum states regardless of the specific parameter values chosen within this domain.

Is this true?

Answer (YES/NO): NO